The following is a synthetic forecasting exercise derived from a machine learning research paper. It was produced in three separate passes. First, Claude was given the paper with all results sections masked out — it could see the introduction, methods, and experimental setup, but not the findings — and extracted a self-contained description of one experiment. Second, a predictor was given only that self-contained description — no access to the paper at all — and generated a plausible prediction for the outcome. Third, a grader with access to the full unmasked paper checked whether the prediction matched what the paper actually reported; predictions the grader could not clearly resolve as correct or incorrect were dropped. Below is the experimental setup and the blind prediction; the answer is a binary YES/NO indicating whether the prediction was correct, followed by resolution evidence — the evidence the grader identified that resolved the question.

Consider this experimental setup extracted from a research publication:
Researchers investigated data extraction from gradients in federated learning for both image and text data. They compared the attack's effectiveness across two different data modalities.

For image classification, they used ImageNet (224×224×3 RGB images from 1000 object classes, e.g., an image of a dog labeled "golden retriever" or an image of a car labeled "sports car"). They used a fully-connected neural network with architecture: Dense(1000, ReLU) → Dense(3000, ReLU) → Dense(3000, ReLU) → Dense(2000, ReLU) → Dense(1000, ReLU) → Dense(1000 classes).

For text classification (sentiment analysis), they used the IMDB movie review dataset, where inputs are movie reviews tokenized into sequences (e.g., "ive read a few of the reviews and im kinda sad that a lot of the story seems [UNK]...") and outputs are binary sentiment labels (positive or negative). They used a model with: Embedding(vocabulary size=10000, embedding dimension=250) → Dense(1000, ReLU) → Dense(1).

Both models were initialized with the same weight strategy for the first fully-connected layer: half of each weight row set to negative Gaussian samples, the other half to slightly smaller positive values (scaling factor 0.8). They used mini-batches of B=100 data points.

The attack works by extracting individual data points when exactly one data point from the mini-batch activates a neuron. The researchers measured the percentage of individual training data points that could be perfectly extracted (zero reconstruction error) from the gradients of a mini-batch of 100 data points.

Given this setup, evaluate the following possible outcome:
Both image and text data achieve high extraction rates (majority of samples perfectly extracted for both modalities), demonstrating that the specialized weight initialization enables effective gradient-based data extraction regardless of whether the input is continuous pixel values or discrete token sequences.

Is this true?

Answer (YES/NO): NO